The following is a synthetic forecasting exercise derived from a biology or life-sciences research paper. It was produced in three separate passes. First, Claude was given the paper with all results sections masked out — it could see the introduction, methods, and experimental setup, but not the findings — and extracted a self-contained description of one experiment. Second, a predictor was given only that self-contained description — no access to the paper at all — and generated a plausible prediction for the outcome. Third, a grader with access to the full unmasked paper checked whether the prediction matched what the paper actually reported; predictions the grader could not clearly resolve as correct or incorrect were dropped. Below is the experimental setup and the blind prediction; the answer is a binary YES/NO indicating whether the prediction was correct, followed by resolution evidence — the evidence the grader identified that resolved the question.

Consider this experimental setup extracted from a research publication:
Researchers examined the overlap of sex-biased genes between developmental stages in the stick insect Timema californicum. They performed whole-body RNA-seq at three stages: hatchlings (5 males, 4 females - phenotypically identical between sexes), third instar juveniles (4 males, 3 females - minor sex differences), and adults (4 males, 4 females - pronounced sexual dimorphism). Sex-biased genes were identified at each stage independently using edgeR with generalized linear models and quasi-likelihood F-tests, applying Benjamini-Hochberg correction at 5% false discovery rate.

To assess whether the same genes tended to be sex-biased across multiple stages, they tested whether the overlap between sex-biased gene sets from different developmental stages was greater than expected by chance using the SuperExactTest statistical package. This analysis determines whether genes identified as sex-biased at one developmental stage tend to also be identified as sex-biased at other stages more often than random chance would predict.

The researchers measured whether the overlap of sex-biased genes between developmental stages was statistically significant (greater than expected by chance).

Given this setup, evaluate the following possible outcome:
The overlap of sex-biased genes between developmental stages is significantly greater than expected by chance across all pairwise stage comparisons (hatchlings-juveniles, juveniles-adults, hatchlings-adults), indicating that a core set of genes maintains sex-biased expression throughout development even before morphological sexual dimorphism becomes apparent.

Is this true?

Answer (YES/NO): NO